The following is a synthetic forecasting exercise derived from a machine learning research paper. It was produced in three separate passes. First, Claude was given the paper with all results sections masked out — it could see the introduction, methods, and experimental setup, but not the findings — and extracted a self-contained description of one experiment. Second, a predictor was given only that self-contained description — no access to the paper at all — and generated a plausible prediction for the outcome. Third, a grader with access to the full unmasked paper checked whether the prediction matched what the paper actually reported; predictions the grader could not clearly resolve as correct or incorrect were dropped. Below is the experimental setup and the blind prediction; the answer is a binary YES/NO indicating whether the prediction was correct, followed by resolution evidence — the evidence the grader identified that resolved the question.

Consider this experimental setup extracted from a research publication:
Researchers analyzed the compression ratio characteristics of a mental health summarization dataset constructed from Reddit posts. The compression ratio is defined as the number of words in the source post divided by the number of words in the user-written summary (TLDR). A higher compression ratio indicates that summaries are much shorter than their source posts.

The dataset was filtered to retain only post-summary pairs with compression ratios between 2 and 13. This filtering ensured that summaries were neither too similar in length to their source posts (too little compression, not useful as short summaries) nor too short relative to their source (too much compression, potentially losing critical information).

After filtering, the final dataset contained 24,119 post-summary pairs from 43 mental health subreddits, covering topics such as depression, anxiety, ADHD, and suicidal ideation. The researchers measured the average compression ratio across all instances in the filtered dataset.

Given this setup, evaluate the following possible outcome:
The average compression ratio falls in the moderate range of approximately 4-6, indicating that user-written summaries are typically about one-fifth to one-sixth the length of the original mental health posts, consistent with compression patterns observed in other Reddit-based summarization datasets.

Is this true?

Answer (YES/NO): NO